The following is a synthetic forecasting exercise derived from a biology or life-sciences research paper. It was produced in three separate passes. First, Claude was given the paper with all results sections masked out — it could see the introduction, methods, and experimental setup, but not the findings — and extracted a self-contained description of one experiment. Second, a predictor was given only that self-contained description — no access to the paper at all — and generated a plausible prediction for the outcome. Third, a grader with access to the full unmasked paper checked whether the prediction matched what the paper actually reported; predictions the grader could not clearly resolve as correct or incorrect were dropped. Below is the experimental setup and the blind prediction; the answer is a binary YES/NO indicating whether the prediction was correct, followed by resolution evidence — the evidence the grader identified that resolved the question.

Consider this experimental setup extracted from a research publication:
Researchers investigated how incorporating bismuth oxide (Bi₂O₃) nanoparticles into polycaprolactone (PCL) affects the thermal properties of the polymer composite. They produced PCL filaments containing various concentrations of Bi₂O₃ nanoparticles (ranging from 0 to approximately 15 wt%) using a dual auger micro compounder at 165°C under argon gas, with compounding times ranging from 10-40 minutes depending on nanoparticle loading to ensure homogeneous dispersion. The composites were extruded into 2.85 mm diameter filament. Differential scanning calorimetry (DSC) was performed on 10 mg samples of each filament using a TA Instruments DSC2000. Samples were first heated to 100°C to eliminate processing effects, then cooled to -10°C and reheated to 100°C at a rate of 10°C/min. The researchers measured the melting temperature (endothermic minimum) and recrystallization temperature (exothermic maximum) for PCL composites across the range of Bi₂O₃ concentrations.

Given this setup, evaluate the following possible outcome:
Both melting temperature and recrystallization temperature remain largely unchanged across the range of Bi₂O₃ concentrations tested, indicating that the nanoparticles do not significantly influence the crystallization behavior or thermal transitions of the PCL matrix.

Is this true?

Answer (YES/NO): NO